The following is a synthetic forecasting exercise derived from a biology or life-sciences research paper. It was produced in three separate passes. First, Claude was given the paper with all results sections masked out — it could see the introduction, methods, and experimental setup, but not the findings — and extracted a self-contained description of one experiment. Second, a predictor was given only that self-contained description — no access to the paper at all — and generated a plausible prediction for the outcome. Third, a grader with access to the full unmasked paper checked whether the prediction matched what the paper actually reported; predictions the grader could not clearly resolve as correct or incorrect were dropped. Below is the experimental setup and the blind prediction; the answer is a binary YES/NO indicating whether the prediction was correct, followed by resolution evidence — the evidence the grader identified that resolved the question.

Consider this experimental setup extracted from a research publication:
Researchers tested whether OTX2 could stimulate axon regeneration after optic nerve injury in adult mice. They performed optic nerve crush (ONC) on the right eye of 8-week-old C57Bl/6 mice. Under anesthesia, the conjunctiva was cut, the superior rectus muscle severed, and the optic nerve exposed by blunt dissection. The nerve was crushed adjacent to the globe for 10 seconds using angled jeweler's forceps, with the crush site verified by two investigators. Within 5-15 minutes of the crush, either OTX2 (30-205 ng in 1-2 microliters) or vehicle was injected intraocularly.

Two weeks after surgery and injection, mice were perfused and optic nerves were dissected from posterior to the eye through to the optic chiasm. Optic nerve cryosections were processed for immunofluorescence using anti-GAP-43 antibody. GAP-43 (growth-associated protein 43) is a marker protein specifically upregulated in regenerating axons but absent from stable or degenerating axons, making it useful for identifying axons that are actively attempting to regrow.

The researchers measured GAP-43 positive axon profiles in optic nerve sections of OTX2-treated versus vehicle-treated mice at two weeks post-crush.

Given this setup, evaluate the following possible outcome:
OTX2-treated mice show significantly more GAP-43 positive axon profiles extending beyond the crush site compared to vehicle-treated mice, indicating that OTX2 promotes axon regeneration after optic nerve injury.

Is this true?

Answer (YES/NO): YES